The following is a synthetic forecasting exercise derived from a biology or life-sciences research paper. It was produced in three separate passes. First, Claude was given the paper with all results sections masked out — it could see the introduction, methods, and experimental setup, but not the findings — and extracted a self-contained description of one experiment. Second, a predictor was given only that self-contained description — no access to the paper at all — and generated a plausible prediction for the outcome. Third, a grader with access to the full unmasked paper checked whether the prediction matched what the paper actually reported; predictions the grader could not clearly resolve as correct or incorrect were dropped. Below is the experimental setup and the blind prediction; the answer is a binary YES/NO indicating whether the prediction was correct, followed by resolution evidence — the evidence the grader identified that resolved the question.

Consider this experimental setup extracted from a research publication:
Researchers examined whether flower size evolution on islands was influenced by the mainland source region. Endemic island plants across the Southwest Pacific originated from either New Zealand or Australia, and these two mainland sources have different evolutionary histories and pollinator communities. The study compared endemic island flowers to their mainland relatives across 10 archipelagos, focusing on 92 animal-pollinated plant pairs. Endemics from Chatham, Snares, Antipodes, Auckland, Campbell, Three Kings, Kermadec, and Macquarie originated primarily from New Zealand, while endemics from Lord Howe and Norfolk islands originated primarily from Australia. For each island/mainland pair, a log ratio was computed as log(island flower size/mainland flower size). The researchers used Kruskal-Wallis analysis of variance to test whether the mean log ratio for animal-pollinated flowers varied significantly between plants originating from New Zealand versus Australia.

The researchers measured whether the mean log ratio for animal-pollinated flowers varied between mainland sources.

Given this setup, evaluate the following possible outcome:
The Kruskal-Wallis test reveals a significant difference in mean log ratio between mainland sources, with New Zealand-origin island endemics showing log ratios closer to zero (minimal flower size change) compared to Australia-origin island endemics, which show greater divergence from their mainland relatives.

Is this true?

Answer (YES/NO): NO